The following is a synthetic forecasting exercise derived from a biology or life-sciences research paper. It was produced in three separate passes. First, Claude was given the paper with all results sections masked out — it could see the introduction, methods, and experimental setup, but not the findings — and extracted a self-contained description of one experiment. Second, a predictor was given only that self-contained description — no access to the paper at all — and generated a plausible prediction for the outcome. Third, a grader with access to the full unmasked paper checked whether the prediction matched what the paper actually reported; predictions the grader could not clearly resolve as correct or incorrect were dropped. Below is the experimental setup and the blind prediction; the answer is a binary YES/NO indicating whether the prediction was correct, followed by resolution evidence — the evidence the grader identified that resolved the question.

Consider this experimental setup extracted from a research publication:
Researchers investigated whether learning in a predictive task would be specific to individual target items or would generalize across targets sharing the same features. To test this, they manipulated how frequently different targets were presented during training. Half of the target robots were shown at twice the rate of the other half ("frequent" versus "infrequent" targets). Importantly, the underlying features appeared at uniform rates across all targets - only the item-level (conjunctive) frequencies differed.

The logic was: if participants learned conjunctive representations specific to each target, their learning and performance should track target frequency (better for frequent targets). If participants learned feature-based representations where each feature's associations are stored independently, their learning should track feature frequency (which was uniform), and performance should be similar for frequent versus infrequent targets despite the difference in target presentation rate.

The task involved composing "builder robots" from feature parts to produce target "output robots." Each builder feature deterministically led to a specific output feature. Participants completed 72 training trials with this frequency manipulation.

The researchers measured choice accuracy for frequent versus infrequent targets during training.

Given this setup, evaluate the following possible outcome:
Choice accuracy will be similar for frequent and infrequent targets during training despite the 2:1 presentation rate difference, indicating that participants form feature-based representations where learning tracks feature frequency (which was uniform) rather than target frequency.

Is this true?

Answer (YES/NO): NO